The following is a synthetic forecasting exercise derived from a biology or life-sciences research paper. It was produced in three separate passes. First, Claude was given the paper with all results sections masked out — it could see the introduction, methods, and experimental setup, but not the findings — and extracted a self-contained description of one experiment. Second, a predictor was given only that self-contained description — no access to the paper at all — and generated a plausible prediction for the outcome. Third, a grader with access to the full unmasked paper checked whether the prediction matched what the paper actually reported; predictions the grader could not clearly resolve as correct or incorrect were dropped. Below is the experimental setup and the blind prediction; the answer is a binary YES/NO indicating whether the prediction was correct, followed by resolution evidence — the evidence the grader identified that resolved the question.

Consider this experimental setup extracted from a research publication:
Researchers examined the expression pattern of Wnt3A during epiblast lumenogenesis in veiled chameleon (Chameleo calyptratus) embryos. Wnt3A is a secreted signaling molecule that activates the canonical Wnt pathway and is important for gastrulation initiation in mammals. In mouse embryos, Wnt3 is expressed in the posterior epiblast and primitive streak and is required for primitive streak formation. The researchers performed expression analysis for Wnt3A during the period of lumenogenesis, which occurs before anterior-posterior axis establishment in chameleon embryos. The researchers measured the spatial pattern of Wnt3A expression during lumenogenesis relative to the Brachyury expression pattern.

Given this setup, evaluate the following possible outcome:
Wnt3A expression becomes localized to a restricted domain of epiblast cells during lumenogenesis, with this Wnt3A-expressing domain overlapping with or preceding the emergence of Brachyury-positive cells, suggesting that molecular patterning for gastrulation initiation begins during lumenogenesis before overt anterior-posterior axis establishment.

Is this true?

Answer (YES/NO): YES